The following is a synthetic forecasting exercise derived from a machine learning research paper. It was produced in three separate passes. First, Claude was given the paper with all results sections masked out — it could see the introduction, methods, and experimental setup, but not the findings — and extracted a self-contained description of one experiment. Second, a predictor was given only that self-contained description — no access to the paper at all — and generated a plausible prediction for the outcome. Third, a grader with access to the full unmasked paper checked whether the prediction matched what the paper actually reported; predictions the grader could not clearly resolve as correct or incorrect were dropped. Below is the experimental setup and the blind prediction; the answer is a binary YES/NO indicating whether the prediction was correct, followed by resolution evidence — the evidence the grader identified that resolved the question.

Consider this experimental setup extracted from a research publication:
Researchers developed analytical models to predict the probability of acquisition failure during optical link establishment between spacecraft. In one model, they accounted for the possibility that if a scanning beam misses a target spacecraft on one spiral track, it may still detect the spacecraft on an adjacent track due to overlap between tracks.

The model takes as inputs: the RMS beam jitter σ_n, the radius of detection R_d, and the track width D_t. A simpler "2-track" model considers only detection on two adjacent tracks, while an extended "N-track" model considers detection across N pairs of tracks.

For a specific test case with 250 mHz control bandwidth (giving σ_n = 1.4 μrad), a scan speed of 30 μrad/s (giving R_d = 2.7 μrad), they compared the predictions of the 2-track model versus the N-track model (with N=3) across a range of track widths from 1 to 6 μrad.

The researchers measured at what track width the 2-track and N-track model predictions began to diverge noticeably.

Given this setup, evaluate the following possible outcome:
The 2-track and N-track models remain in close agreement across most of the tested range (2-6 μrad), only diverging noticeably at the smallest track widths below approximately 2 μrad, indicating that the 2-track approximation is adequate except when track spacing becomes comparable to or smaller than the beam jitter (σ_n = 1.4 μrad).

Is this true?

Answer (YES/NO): NO